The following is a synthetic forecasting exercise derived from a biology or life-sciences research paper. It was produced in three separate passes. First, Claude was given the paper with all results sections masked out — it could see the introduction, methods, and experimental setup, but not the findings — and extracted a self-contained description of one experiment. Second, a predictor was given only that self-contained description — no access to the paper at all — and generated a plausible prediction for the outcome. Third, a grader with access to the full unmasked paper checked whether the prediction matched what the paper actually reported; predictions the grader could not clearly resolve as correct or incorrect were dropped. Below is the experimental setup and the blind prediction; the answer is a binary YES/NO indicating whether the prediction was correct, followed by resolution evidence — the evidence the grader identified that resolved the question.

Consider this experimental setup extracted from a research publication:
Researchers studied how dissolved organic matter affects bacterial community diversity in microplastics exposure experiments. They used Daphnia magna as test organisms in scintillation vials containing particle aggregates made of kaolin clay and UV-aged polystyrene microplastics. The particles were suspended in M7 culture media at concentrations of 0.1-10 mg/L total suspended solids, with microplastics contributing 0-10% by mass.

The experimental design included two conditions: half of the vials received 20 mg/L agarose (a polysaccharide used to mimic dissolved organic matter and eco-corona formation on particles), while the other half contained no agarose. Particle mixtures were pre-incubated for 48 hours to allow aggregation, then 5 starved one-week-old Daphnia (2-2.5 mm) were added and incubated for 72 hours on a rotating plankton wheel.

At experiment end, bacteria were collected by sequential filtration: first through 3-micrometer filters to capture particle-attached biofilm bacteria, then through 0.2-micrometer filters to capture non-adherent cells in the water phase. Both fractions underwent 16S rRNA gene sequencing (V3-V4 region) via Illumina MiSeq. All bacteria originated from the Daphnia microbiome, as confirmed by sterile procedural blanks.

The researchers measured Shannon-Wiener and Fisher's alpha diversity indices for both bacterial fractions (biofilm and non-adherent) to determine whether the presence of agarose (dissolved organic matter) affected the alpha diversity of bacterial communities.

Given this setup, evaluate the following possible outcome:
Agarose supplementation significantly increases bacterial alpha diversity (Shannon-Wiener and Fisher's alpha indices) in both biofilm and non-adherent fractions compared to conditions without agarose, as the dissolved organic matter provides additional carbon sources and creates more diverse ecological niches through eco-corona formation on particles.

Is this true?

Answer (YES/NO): NO